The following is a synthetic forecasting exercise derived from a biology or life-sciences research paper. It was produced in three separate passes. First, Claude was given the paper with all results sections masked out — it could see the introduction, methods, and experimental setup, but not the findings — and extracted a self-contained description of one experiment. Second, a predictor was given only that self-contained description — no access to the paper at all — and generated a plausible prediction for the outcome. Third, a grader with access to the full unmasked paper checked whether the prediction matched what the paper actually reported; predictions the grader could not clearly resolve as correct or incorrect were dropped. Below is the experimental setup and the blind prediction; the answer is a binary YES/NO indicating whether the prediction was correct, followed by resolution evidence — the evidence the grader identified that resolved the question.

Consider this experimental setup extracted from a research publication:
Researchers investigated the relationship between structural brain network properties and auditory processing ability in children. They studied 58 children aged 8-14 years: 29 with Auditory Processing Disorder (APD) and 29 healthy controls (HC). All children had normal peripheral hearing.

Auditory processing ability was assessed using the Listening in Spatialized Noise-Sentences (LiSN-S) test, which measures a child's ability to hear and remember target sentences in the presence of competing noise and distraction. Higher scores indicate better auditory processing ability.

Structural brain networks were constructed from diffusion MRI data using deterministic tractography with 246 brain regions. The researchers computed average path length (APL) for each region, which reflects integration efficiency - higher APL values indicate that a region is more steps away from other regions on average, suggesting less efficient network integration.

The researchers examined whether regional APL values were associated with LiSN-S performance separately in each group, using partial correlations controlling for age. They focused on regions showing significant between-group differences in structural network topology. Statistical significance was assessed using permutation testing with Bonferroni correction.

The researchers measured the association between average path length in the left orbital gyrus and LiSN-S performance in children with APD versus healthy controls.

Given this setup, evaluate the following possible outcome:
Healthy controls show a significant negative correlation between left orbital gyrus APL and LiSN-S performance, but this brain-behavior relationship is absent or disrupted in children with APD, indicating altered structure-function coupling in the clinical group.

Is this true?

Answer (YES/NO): NO